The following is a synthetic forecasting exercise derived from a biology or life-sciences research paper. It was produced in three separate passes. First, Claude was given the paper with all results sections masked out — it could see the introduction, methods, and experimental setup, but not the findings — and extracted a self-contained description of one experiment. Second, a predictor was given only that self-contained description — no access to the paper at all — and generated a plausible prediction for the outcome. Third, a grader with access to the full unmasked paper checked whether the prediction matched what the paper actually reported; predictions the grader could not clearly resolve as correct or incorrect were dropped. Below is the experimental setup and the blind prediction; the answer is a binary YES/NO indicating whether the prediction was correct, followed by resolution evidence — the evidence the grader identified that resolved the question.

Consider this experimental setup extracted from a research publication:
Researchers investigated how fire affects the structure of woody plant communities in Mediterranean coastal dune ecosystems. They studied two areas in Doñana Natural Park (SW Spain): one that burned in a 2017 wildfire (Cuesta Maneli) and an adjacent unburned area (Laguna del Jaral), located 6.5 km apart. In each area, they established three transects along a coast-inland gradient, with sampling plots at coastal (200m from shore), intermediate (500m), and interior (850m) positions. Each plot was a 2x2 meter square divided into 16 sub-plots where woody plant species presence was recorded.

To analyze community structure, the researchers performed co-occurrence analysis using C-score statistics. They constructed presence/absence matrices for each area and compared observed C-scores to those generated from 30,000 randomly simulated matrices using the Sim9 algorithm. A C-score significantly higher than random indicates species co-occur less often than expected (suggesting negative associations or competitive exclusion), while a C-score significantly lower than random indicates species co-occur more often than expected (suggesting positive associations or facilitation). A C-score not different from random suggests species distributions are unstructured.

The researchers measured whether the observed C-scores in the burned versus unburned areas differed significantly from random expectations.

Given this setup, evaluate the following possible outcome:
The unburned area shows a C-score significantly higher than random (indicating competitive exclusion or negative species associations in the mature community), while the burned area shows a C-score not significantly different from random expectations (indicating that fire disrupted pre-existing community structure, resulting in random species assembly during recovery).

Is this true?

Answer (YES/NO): YES